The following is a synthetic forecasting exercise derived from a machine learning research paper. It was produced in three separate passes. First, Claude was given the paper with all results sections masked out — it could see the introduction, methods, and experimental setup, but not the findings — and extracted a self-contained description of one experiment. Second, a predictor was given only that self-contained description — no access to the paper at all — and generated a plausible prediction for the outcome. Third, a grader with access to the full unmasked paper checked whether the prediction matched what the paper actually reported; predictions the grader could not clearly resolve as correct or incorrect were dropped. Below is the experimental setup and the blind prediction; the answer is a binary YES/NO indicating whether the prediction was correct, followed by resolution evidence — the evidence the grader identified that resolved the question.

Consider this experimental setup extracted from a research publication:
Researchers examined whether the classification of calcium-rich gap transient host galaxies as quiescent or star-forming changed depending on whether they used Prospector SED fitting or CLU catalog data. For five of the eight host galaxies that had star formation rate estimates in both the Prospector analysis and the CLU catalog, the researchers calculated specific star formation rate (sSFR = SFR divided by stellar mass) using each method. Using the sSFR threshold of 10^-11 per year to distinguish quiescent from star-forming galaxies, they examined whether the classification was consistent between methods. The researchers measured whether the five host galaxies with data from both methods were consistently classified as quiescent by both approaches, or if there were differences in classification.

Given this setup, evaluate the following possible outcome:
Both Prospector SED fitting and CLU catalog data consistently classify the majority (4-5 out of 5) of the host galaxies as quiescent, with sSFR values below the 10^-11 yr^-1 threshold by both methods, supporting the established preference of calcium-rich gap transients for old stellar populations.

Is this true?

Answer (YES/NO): YES